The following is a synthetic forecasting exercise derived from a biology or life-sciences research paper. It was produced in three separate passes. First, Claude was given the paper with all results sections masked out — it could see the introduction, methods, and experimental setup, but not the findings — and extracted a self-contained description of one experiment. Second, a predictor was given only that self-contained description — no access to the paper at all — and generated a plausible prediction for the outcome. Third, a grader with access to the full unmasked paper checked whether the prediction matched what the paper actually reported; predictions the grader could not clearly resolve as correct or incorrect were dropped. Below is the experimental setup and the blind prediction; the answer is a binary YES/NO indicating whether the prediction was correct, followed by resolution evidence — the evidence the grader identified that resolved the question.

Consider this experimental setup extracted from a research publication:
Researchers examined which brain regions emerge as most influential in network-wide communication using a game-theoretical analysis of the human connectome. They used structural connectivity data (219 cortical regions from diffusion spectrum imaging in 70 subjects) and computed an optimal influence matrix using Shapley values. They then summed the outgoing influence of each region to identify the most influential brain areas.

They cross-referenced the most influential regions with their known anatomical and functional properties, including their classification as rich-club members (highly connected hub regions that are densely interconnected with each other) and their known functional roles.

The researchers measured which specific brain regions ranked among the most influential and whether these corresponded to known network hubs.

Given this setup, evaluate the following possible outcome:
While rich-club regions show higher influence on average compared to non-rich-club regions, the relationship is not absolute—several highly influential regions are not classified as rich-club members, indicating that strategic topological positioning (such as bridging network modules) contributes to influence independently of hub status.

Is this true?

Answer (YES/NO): NO